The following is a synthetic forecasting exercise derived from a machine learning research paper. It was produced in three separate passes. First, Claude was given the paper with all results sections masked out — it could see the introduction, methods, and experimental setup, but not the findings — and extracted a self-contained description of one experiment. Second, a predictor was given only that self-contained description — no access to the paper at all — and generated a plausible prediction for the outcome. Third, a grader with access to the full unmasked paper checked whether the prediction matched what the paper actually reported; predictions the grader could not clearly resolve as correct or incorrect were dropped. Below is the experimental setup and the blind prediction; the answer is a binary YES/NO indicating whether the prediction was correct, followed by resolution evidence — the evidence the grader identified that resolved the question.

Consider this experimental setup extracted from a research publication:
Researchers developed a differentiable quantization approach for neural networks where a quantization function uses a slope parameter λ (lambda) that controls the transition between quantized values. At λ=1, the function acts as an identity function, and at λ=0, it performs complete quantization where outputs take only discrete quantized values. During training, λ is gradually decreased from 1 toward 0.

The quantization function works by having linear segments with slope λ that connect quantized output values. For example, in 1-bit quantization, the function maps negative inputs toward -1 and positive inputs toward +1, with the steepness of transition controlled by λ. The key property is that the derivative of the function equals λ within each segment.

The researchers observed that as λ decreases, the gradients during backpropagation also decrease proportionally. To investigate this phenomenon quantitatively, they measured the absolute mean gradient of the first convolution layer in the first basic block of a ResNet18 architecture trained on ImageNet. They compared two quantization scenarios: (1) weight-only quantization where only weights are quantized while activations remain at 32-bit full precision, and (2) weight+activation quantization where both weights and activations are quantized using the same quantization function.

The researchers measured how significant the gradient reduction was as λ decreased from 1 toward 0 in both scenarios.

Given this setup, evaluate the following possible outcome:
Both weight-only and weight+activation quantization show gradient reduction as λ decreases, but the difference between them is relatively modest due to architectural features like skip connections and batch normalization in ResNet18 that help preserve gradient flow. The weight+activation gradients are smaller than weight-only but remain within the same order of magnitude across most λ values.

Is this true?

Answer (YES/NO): NO